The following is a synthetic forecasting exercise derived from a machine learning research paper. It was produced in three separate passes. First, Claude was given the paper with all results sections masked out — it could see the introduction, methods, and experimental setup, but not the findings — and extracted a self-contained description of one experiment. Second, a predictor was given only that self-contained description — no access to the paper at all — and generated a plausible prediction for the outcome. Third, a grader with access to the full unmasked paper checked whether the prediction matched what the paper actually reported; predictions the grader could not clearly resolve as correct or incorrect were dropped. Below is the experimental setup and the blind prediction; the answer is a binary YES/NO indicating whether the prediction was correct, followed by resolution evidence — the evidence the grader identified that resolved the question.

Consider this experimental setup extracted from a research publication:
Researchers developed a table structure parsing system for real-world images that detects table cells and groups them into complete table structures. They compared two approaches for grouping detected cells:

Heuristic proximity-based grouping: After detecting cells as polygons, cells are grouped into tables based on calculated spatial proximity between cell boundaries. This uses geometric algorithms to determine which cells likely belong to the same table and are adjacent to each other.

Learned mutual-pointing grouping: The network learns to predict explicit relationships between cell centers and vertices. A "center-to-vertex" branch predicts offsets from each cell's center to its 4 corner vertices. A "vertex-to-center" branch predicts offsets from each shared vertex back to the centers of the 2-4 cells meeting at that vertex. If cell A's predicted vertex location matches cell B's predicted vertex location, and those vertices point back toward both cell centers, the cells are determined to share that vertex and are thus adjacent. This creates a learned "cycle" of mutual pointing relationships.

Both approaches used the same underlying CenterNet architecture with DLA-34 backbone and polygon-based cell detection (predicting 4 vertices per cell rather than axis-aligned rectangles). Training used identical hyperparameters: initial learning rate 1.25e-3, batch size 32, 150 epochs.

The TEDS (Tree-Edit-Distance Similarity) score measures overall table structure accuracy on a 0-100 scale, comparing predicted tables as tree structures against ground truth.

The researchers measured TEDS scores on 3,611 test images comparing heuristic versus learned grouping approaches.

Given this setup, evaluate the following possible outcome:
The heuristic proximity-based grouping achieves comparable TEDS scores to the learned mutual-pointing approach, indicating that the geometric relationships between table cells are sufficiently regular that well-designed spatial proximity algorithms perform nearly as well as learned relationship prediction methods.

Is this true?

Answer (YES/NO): NO